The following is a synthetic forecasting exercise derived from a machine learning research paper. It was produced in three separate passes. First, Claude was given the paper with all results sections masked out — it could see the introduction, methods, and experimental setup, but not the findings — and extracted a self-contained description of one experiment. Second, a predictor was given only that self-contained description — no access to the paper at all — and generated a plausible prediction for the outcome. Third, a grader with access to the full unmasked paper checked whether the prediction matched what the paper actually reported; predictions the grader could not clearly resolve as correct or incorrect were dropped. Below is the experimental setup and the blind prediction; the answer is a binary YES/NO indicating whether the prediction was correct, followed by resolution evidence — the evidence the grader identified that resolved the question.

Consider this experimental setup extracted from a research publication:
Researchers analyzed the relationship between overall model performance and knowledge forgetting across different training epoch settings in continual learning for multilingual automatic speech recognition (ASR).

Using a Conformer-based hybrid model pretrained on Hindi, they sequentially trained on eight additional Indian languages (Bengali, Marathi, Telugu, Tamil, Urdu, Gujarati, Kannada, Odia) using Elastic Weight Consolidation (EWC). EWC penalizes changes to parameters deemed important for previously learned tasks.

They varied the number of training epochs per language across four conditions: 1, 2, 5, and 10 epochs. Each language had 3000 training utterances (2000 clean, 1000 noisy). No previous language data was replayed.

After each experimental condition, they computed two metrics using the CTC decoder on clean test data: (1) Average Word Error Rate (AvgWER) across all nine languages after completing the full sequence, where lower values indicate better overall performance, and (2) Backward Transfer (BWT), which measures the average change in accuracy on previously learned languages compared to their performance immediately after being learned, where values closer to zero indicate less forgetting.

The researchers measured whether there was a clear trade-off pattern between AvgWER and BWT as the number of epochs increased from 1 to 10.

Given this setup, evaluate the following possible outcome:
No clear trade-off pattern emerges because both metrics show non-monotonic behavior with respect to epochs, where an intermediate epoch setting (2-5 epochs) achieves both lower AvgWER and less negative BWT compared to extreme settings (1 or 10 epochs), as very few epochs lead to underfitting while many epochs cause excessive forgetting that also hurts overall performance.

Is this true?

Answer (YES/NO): NO